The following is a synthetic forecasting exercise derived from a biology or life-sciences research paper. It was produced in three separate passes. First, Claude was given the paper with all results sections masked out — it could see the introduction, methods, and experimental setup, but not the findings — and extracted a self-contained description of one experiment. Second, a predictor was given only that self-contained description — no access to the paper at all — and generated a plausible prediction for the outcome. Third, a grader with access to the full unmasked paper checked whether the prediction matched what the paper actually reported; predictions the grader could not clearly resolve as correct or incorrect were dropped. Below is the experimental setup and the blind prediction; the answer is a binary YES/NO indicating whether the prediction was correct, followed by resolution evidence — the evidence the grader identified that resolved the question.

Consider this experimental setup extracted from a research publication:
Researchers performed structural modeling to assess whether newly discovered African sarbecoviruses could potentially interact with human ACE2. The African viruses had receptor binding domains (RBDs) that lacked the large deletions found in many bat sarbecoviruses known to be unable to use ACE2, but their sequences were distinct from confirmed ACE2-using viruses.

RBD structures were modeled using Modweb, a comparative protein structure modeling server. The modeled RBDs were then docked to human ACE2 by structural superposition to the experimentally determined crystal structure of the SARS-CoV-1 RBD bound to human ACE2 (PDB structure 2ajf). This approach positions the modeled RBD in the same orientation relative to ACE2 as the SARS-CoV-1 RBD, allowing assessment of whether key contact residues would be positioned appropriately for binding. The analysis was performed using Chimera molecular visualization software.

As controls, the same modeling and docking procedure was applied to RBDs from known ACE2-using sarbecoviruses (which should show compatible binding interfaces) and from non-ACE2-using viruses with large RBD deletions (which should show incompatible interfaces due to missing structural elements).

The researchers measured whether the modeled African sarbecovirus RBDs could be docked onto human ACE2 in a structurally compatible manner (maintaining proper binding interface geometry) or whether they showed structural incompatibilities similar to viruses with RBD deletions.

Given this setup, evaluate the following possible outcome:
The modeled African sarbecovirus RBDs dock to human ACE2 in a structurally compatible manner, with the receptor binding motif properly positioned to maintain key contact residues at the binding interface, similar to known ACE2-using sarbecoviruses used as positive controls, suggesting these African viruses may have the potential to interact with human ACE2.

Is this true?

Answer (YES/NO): NO